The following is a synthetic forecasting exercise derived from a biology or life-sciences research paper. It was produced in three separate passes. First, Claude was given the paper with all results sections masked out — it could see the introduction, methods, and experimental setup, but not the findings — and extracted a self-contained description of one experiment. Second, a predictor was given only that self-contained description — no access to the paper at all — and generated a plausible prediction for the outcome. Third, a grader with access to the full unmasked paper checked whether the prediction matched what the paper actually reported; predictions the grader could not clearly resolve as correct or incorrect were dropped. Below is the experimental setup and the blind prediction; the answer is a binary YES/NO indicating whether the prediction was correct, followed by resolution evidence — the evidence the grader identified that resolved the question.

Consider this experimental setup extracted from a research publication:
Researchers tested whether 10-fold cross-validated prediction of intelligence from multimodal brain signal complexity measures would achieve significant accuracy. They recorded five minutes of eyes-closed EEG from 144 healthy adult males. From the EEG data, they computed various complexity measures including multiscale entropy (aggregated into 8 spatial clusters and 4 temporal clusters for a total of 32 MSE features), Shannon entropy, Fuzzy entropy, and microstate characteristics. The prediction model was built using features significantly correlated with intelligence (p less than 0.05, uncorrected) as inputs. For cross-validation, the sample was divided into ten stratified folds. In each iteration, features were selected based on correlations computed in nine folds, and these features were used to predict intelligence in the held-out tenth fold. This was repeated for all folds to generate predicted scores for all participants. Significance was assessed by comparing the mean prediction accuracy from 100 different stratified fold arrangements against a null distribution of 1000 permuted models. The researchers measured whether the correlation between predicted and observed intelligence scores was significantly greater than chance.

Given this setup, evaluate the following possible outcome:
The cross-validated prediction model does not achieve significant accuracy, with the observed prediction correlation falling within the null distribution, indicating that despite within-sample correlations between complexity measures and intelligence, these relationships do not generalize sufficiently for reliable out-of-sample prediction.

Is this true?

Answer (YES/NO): NO